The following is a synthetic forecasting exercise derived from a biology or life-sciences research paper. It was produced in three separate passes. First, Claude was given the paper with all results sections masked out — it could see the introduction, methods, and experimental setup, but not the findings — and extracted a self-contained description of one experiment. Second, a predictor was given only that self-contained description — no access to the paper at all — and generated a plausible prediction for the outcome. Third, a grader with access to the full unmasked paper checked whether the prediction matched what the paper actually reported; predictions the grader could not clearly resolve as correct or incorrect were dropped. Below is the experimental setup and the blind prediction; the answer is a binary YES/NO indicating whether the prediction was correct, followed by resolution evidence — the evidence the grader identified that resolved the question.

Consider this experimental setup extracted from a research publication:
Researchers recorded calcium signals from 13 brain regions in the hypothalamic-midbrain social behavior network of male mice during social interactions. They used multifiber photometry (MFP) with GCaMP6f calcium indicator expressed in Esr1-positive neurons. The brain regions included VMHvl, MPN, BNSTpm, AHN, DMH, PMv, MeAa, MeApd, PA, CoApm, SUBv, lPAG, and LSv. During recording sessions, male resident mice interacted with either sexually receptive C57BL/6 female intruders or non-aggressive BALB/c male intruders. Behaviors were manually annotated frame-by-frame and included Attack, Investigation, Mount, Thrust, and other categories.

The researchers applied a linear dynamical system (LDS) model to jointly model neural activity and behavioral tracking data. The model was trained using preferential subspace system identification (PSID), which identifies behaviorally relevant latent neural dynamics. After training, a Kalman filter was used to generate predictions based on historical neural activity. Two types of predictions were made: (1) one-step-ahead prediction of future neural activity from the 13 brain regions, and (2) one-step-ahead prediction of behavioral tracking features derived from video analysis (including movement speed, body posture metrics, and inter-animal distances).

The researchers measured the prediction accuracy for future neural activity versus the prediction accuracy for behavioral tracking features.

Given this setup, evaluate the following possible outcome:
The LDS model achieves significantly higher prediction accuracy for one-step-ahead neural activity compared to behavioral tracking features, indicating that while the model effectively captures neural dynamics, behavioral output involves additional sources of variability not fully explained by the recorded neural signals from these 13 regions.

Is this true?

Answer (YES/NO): YES